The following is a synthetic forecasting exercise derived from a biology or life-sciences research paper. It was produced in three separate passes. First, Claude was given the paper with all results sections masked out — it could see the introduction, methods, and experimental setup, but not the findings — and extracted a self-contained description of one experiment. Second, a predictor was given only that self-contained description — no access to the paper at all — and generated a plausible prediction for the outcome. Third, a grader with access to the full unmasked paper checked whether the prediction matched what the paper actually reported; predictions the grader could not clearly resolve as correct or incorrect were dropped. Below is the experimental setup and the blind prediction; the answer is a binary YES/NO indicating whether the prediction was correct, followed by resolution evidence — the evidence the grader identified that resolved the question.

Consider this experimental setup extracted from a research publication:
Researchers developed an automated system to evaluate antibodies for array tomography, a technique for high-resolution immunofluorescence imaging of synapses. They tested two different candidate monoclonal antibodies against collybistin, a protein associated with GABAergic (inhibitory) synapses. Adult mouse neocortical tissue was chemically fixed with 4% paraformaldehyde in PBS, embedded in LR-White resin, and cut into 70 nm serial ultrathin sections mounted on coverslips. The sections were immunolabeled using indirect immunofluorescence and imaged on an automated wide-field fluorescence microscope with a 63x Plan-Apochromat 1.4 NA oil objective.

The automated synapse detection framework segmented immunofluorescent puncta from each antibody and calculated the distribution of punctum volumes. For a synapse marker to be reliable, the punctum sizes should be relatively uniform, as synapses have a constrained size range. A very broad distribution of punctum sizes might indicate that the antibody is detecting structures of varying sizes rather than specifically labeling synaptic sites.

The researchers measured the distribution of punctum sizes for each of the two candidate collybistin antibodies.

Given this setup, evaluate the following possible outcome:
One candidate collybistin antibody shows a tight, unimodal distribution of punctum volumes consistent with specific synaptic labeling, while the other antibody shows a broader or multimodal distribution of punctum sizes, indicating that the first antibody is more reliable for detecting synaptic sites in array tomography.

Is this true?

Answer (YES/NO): YES